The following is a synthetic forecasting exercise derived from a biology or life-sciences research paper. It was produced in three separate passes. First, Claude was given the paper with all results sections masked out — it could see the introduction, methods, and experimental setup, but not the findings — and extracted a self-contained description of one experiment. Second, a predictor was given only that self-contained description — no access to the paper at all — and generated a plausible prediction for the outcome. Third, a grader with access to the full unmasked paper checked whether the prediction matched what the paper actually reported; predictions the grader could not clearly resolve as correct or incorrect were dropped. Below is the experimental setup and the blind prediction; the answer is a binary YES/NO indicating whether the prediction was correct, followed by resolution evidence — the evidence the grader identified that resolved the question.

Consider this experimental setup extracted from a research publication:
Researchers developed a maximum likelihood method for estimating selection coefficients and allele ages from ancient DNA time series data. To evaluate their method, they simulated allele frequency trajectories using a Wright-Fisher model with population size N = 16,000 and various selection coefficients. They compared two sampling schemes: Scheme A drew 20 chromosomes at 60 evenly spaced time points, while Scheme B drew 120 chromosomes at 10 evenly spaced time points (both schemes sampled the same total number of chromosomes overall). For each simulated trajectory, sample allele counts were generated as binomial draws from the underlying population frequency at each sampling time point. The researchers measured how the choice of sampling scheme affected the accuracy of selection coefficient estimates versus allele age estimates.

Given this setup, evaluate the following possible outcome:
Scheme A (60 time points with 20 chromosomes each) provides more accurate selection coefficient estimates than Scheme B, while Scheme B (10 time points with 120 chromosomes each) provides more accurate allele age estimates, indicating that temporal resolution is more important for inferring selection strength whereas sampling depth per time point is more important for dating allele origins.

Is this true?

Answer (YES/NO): NO